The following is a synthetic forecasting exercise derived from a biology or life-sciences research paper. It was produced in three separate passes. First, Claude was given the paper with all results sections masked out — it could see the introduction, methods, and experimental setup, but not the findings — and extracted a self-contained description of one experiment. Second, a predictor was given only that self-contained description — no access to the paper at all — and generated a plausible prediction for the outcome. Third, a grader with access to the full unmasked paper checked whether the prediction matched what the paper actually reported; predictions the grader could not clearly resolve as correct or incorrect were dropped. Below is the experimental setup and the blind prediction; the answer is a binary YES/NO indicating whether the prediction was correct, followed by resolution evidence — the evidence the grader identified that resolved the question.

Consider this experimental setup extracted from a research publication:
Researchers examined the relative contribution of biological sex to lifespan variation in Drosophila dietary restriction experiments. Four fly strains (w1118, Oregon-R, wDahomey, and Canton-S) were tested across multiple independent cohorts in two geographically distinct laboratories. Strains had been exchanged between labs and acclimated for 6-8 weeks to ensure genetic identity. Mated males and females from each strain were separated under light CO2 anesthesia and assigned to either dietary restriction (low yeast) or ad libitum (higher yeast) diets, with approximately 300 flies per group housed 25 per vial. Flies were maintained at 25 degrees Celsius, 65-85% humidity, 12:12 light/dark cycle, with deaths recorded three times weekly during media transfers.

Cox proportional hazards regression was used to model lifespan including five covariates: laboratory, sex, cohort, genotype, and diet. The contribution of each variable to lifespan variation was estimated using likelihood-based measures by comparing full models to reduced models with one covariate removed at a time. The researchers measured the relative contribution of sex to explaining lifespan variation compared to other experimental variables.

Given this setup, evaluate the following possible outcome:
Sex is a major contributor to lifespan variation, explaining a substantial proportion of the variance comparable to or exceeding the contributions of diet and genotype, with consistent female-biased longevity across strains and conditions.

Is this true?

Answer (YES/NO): NO